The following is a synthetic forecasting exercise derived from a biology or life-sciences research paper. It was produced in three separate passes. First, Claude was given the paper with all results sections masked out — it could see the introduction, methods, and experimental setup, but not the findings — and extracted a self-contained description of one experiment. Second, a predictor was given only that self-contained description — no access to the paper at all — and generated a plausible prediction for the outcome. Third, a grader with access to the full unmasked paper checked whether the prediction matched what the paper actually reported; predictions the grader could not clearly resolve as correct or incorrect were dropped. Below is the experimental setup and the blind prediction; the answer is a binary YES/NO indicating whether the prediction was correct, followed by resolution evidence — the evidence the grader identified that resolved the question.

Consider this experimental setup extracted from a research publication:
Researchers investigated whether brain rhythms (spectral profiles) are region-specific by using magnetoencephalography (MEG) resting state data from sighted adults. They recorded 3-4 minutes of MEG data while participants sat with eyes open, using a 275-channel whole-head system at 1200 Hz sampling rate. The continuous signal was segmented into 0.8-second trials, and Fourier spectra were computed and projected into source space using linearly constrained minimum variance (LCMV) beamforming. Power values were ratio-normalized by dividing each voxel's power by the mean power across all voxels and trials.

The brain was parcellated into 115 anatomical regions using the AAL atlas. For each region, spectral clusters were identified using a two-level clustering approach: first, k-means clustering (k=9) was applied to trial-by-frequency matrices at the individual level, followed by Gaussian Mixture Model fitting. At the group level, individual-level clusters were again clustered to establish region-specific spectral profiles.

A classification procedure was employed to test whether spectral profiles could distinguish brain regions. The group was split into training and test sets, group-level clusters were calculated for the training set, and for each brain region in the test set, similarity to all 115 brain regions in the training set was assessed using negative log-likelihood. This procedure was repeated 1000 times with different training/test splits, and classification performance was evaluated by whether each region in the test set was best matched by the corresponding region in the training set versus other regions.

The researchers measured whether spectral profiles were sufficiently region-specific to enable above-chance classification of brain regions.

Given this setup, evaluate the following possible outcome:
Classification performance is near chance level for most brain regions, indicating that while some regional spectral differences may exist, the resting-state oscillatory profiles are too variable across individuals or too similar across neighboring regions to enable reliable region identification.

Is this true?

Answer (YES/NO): NO